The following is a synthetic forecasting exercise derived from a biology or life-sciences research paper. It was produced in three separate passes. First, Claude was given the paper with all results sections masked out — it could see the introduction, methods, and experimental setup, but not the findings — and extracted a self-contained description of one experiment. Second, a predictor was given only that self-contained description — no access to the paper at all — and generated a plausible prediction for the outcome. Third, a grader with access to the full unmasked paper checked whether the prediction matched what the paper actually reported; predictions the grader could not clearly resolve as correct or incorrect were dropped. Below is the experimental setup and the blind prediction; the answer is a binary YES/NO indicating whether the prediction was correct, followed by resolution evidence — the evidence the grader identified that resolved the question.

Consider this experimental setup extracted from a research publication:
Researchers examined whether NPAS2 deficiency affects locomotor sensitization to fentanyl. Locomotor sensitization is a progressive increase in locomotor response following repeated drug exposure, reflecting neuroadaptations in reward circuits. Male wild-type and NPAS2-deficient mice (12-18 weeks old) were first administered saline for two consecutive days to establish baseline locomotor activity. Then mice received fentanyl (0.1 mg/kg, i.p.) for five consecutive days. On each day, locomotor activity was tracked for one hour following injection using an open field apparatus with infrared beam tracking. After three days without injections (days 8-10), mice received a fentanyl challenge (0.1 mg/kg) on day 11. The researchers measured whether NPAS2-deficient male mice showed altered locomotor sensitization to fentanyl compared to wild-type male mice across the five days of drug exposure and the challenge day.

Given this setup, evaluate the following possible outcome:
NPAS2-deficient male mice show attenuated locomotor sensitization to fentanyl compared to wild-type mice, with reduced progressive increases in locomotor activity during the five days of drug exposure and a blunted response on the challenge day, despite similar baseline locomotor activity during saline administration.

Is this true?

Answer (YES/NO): NO